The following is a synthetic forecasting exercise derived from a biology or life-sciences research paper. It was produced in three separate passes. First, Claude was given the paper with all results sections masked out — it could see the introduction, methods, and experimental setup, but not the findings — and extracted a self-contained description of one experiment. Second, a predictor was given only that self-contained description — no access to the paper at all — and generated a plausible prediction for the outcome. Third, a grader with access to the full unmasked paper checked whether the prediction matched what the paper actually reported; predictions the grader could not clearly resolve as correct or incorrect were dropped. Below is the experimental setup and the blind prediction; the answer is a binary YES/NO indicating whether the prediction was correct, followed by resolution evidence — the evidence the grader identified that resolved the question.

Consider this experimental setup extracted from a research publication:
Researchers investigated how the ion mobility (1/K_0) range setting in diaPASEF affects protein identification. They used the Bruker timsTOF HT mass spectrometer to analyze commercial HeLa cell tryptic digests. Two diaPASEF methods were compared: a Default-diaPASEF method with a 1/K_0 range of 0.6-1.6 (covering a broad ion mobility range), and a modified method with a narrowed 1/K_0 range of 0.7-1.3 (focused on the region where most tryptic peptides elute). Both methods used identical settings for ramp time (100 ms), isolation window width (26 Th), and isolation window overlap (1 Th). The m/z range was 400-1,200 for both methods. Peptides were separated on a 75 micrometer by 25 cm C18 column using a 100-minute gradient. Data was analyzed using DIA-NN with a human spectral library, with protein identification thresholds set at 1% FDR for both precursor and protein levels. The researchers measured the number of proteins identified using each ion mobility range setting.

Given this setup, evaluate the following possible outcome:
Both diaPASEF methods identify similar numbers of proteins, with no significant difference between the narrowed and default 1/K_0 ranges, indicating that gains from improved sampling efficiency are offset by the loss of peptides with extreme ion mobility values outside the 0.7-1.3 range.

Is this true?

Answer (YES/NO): NO